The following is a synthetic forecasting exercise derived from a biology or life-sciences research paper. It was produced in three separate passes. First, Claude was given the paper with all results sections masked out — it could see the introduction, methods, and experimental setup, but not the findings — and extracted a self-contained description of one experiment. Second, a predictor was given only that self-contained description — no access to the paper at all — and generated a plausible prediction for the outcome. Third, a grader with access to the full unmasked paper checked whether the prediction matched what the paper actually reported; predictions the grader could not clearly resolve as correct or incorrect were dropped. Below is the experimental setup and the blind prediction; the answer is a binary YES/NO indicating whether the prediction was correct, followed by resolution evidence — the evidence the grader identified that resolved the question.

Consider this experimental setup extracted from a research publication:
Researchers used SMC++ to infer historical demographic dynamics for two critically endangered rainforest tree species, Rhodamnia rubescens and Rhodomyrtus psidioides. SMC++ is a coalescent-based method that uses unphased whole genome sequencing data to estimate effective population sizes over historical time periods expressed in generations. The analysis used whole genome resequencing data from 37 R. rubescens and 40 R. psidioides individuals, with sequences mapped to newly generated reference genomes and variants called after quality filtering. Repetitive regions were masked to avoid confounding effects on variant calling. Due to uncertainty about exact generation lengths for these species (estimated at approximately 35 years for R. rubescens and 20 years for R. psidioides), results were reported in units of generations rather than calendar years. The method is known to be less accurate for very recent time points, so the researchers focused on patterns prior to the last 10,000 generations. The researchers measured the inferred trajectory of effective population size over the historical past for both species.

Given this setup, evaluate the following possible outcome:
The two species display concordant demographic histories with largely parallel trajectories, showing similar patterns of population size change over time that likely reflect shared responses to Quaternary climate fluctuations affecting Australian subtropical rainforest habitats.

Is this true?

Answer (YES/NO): NO